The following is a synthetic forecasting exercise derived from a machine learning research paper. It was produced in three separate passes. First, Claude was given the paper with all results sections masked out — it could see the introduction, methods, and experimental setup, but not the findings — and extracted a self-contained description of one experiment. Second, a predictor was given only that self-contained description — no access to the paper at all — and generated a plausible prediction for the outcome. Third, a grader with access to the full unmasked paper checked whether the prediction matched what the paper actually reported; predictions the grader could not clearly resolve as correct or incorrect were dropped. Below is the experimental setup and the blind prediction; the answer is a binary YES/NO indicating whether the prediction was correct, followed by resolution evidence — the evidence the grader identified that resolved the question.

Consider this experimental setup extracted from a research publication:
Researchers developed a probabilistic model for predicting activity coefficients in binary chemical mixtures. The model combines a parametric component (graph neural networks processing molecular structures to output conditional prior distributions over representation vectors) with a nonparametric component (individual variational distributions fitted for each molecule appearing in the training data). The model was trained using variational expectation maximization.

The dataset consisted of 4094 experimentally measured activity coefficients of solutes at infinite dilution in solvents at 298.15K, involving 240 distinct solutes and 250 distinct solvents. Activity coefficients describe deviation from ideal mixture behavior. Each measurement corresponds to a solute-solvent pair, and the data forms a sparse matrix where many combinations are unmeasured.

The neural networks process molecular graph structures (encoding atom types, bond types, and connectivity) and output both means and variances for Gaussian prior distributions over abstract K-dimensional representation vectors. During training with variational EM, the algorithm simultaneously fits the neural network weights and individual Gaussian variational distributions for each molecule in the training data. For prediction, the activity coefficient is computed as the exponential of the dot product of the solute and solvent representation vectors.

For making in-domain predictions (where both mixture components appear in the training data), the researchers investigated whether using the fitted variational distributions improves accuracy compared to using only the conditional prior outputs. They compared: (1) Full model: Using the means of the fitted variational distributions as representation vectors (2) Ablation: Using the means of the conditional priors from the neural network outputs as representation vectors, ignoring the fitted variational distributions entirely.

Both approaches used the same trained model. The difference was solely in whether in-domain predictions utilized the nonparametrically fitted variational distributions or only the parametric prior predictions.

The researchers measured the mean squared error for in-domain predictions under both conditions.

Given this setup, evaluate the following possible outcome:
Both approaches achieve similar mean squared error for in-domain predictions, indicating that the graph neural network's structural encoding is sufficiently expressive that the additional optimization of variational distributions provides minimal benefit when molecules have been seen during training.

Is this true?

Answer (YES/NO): NO